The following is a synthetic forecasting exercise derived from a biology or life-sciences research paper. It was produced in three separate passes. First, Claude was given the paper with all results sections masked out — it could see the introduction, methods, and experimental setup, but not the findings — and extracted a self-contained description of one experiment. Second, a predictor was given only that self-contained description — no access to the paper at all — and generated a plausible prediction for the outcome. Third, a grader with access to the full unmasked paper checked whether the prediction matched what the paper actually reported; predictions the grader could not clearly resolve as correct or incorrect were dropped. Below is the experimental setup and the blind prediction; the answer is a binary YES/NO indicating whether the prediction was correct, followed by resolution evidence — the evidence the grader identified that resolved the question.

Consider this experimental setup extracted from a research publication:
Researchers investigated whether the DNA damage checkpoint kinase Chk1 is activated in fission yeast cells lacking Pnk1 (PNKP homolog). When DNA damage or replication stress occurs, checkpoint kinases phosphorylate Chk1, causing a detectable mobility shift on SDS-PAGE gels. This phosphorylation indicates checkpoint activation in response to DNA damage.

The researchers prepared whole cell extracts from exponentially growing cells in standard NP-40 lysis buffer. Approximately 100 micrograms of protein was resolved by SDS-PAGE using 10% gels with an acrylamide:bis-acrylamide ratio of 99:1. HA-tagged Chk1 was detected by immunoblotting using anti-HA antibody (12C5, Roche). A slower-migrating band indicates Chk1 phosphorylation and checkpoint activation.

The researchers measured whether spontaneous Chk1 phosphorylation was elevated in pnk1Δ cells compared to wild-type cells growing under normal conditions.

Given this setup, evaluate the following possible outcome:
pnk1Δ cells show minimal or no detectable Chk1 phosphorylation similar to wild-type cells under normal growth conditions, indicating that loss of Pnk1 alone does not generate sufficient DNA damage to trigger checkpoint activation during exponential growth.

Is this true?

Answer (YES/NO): NO